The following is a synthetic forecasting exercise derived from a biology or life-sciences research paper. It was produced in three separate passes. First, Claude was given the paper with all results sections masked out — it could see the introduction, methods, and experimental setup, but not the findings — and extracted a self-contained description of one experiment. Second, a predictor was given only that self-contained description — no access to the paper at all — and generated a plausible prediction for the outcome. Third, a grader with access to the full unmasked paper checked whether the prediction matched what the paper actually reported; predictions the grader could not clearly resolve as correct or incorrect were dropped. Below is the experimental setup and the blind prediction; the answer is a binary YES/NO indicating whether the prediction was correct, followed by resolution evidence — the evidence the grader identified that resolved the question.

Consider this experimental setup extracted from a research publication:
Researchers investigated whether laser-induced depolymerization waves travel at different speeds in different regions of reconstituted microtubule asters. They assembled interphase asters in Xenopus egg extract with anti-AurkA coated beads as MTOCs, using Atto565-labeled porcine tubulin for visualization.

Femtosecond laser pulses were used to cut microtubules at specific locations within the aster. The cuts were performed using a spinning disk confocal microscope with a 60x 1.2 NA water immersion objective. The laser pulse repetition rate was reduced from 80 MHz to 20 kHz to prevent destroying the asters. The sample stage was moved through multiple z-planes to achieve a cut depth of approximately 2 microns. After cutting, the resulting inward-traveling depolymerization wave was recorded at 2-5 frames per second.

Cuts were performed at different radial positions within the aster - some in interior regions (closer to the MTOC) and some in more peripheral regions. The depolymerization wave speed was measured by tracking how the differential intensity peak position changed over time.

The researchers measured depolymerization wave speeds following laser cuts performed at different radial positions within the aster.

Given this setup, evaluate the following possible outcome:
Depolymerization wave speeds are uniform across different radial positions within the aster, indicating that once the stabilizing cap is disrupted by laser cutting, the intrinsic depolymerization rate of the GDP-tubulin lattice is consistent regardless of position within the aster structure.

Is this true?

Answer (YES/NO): YES